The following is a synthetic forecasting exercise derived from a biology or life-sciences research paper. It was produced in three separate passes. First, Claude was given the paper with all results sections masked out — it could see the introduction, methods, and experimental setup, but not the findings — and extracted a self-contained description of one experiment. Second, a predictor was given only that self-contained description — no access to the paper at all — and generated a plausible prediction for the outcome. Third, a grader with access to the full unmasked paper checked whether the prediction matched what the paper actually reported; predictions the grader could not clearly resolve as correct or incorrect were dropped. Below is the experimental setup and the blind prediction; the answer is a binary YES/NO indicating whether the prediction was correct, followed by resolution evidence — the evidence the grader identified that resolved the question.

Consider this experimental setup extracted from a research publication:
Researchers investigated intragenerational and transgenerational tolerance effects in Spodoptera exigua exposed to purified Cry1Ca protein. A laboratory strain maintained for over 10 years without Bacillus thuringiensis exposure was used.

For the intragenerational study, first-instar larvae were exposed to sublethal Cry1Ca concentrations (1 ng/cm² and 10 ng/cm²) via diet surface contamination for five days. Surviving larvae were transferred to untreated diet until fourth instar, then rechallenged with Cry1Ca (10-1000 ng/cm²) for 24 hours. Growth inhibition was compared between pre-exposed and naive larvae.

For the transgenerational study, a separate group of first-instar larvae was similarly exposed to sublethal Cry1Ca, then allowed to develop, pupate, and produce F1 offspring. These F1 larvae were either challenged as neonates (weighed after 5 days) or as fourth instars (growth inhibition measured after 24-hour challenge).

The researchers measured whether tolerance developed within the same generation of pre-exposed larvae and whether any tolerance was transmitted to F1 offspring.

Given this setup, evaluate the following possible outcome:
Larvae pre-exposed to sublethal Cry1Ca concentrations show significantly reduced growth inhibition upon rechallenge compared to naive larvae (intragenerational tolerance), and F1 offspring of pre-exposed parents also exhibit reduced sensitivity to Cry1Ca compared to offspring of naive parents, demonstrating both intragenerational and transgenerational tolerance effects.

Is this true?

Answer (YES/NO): NO